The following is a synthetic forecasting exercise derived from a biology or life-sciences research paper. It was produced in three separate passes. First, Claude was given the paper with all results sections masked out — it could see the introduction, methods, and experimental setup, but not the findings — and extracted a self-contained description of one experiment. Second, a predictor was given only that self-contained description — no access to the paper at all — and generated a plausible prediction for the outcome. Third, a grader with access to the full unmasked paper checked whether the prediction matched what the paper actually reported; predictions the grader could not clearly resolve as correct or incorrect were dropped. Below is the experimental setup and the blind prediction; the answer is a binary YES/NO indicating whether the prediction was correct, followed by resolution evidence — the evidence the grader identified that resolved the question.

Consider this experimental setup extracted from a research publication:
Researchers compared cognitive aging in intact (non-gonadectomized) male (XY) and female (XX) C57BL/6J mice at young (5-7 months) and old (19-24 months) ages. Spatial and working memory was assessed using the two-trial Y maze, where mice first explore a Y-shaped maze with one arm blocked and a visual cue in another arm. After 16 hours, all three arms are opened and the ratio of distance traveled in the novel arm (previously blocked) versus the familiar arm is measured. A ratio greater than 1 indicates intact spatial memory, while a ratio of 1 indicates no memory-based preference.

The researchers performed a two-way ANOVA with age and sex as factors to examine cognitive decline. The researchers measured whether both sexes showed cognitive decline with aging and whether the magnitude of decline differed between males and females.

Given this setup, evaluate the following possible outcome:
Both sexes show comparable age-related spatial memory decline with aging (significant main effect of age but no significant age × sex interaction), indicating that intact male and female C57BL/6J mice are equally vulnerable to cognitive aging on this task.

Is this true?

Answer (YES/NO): NO